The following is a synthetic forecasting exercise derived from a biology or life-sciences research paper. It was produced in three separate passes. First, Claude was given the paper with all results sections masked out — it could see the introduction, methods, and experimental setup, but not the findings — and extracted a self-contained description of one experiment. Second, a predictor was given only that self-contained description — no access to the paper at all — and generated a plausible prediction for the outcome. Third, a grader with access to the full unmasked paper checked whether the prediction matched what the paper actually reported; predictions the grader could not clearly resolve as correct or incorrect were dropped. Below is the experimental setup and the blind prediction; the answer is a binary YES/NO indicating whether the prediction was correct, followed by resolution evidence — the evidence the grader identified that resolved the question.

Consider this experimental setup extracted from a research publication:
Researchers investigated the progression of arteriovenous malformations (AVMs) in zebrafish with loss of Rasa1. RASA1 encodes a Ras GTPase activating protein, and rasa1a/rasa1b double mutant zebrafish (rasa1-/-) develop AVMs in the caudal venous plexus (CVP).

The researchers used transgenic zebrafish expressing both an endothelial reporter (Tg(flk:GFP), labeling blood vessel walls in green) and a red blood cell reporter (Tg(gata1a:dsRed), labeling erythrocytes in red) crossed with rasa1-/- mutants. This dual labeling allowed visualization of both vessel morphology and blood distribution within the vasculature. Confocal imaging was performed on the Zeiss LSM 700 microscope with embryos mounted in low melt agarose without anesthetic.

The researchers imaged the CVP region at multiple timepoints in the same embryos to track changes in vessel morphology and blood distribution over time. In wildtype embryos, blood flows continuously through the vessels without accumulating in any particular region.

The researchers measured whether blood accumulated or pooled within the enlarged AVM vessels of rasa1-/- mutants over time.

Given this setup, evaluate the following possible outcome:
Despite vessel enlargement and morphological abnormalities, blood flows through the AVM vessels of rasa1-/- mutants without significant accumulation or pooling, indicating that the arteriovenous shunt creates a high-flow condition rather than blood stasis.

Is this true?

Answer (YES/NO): NO